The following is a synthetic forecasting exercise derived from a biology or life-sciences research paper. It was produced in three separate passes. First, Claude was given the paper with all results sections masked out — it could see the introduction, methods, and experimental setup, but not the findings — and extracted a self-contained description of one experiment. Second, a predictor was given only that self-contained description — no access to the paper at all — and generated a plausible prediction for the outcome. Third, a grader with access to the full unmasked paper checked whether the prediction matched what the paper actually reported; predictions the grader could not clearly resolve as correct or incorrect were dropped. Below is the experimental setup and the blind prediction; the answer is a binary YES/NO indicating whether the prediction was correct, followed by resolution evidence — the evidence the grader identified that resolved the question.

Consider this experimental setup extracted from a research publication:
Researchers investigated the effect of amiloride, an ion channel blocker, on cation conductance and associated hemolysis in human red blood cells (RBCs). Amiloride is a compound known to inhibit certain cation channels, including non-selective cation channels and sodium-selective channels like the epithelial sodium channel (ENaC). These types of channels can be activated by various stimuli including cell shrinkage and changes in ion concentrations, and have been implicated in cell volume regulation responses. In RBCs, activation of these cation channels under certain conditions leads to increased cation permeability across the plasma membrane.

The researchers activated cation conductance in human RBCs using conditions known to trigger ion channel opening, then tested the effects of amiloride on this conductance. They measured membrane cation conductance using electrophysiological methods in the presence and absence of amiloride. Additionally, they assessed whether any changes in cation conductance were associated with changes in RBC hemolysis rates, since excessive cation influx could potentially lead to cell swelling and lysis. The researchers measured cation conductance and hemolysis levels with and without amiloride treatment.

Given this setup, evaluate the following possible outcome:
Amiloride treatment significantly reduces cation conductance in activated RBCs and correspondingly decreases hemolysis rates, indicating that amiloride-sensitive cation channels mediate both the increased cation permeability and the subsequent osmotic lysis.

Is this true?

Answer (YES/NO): YES